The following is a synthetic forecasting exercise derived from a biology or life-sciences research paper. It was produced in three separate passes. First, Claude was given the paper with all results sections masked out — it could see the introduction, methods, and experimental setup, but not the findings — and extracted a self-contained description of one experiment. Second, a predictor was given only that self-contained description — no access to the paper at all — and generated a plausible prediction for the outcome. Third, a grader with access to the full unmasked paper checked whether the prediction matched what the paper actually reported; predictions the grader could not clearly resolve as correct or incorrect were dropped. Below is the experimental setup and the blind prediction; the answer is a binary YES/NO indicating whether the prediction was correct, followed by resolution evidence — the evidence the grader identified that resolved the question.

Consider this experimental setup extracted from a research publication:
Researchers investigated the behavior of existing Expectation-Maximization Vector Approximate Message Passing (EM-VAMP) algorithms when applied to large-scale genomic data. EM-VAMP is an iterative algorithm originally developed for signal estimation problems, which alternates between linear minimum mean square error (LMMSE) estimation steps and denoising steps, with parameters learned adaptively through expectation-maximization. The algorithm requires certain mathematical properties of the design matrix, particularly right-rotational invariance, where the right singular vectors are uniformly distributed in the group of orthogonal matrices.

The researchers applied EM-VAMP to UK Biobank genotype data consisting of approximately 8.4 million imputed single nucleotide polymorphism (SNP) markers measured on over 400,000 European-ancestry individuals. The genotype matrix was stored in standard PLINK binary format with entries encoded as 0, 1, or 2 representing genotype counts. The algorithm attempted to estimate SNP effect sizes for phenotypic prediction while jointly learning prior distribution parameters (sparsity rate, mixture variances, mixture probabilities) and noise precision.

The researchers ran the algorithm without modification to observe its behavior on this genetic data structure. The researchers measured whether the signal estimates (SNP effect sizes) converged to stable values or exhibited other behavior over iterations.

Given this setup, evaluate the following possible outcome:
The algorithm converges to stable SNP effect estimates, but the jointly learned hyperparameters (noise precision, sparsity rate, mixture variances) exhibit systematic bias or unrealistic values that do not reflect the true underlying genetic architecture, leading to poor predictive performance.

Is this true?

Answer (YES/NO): NO